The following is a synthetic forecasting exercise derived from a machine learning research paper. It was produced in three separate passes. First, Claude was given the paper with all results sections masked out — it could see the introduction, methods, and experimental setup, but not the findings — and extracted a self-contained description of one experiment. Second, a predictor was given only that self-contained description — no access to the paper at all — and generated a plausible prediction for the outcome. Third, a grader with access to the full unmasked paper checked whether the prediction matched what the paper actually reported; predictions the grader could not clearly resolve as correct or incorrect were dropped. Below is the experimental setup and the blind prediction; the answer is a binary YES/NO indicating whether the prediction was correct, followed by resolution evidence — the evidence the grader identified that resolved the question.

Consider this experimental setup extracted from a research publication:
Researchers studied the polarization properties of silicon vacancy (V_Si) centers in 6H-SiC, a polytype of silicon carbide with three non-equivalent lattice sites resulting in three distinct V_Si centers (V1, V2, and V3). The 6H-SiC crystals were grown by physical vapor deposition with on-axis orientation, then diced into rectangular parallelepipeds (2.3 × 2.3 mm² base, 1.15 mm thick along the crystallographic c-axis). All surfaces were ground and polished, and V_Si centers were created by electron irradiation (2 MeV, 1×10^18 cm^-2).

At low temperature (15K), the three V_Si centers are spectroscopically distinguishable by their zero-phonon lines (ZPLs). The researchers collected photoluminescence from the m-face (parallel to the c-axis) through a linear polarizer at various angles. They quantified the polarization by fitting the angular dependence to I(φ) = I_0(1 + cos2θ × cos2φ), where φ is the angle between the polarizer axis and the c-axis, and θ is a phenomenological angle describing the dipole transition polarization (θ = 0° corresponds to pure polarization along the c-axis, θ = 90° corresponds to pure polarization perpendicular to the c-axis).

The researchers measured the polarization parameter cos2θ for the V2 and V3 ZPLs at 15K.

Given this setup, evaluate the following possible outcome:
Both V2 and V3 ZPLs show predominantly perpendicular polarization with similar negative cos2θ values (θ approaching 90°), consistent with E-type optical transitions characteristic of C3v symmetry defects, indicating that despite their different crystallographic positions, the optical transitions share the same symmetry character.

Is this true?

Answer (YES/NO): NO